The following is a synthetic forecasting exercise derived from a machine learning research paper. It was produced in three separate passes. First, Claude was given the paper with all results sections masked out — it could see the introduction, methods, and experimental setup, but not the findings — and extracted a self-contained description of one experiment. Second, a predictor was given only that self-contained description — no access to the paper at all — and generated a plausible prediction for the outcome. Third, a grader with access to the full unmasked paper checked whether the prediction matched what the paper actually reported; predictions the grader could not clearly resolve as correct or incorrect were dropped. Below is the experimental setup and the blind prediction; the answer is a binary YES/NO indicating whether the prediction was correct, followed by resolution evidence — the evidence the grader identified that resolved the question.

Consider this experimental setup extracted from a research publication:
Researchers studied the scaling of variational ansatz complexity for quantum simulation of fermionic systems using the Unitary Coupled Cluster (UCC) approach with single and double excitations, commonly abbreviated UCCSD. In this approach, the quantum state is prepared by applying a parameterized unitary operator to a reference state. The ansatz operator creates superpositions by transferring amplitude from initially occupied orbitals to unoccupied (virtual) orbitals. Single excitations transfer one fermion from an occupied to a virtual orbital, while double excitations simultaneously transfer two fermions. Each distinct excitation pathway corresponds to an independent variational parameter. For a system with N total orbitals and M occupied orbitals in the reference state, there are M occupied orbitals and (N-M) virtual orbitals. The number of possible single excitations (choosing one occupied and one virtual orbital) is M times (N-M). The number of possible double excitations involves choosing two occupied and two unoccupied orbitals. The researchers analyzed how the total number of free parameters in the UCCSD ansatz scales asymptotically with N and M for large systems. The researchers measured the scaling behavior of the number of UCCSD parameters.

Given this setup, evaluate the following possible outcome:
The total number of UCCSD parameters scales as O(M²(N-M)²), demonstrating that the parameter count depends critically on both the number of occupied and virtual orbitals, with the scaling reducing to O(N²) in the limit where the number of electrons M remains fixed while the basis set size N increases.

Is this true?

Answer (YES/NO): NO